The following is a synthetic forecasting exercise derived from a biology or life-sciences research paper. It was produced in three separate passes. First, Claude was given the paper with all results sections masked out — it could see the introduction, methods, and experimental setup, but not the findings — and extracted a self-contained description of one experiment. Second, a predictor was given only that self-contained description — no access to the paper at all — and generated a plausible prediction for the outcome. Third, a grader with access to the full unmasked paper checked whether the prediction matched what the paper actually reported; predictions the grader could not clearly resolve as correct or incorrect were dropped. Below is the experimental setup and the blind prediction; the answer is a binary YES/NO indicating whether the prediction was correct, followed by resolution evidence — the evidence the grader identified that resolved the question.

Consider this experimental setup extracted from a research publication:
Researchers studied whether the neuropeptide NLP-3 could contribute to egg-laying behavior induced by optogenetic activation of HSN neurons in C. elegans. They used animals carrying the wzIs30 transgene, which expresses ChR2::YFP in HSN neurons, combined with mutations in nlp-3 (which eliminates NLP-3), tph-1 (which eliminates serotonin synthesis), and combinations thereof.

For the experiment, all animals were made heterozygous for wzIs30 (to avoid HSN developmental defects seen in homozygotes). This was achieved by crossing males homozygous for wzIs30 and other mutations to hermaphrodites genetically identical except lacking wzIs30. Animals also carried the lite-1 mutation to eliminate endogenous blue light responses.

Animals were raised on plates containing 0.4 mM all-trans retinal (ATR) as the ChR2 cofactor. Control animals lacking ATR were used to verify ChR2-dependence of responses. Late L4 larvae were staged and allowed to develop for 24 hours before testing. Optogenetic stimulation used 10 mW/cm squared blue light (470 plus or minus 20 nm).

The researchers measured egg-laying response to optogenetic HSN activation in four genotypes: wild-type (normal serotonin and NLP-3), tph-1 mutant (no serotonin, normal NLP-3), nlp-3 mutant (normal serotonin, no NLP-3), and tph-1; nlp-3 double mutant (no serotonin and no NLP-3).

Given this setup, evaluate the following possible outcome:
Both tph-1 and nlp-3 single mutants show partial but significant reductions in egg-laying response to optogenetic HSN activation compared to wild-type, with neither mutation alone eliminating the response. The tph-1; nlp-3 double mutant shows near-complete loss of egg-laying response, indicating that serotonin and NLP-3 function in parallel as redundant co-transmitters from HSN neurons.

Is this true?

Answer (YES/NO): NO